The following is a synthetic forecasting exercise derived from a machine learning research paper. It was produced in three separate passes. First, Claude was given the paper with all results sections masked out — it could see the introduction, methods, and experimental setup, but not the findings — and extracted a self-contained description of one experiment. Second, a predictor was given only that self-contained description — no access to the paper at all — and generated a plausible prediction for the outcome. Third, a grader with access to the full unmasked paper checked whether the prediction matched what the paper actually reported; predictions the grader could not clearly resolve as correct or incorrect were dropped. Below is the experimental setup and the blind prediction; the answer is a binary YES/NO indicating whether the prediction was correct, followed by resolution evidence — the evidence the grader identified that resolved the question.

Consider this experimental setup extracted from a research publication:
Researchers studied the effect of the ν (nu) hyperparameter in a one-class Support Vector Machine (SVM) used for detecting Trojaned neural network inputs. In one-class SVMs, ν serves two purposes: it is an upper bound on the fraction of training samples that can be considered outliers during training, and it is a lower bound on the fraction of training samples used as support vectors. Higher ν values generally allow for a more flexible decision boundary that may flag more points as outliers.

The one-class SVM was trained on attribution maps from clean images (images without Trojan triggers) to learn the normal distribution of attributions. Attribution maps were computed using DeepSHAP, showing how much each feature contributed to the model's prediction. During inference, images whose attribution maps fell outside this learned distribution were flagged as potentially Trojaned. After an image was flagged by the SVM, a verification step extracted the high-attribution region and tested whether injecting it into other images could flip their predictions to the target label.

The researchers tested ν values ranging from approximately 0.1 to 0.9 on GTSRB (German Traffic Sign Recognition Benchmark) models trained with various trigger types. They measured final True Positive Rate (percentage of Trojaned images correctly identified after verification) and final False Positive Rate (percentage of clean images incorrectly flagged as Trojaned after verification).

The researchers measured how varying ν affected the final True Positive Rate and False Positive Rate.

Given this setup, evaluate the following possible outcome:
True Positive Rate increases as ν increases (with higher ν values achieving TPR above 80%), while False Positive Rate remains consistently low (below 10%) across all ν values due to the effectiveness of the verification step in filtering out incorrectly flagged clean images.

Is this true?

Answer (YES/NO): NO